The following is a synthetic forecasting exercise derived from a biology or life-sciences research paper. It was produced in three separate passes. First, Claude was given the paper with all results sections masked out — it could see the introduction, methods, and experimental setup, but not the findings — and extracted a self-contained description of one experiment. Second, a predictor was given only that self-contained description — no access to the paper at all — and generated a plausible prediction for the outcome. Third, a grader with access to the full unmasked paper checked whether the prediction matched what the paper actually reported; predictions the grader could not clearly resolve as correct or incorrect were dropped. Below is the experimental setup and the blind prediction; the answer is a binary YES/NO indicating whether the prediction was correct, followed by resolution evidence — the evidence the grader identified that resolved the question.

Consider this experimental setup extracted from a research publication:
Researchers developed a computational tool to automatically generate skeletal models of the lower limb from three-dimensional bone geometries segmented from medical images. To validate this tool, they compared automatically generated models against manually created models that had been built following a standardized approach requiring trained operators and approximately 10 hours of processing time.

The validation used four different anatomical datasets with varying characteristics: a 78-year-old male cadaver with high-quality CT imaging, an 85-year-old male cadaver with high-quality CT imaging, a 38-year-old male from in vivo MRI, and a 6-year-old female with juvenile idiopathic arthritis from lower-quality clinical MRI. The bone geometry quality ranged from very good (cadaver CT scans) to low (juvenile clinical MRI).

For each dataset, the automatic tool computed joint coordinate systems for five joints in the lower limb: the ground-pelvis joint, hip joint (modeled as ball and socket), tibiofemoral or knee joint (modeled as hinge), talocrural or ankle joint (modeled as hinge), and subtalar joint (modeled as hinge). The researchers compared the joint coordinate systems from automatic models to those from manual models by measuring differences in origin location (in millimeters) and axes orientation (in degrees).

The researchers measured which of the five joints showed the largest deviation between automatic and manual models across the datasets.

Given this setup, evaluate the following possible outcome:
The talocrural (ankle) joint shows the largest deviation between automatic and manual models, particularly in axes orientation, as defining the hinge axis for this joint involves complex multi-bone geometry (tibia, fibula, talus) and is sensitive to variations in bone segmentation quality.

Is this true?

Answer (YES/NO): NO